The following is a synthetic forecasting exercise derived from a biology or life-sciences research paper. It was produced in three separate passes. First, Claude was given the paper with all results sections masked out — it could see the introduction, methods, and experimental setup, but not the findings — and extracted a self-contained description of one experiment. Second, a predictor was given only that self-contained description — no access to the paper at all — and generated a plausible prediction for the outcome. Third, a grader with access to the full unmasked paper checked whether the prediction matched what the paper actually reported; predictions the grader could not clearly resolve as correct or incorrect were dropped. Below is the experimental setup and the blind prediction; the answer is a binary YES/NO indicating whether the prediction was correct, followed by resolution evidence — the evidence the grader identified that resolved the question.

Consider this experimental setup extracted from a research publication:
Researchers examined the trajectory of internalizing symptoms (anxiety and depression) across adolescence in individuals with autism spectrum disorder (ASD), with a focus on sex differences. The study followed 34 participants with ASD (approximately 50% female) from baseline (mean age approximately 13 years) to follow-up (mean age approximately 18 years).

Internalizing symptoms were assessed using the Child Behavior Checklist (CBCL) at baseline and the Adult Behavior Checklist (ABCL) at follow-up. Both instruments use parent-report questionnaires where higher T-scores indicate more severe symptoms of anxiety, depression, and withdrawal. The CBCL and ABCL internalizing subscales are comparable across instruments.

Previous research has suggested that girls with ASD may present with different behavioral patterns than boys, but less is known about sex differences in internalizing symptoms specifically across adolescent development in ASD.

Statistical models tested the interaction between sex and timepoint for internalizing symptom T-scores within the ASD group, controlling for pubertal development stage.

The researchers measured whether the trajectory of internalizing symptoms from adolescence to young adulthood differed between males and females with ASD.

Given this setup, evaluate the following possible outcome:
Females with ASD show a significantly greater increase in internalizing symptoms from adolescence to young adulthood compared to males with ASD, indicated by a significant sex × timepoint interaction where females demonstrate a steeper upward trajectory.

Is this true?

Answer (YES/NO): YES